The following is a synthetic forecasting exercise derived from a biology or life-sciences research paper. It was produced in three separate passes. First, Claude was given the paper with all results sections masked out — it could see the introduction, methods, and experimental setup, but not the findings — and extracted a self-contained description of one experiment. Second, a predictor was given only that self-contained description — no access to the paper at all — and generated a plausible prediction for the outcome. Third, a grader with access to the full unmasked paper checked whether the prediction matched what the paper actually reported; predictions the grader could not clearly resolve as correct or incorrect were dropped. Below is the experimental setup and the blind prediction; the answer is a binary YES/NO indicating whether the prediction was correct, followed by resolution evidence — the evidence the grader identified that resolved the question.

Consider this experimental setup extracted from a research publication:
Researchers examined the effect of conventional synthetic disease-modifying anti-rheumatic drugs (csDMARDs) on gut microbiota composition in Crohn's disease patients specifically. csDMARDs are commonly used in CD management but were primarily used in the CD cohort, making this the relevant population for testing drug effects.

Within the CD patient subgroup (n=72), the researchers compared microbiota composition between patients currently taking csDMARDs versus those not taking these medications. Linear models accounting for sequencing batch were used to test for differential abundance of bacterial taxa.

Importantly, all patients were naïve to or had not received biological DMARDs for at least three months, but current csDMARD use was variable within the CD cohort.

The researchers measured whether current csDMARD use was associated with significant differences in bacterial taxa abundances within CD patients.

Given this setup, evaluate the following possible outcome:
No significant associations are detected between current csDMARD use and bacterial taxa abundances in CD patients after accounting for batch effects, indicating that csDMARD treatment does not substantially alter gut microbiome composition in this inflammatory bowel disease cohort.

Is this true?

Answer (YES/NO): NO